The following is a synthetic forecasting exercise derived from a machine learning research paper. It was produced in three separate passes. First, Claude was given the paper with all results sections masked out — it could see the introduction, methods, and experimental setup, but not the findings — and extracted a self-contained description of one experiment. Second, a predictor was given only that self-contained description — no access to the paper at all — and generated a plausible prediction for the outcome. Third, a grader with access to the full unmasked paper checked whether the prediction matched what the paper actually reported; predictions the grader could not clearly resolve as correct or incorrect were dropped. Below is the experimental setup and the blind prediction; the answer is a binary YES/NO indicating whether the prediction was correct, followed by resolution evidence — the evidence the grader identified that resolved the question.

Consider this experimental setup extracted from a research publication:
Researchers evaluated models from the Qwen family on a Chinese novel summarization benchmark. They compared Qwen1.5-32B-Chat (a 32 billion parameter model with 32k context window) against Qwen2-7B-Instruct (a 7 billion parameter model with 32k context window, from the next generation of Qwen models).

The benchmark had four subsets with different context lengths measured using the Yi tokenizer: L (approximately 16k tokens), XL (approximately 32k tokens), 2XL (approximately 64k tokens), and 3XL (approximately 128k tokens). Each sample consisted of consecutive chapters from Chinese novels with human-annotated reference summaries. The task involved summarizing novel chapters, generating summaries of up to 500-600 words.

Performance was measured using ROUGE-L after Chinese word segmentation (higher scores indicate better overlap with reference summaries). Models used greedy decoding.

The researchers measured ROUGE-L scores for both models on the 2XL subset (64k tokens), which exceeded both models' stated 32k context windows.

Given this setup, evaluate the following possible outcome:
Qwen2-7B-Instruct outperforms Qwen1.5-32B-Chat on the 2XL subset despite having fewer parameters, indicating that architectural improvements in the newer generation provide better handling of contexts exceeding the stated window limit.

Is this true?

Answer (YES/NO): YES